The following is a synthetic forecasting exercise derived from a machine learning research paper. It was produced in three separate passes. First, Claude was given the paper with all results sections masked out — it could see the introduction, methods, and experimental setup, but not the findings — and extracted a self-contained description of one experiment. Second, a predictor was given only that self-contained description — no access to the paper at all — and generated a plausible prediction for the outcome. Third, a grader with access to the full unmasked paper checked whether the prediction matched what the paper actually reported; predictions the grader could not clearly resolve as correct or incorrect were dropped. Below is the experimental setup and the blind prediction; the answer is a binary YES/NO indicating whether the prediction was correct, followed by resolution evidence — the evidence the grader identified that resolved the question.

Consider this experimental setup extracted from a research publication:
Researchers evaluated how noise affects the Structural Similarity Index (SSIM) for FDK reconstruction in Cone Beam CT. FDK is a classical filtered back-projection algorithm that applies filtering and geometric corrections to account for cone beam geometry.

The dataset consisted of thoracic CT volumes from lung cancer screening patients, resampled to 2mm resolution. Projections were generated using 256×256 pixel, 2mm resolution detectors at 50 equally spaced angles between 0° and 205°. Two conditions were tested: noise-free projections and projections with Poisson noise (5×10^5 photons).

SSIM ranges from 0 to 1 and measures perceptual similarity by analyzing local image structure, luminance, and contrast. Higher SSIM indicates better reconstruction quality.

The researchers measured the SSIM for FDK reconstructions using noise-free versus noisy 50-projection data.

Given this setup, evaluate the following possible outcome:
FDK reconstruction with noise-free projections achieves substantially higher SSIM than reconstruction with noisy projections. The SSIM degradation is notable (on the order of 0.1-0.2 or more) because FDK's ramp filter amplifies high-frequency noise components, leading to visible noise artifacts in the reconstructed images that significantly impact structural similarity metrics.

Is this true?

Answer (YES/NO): YES